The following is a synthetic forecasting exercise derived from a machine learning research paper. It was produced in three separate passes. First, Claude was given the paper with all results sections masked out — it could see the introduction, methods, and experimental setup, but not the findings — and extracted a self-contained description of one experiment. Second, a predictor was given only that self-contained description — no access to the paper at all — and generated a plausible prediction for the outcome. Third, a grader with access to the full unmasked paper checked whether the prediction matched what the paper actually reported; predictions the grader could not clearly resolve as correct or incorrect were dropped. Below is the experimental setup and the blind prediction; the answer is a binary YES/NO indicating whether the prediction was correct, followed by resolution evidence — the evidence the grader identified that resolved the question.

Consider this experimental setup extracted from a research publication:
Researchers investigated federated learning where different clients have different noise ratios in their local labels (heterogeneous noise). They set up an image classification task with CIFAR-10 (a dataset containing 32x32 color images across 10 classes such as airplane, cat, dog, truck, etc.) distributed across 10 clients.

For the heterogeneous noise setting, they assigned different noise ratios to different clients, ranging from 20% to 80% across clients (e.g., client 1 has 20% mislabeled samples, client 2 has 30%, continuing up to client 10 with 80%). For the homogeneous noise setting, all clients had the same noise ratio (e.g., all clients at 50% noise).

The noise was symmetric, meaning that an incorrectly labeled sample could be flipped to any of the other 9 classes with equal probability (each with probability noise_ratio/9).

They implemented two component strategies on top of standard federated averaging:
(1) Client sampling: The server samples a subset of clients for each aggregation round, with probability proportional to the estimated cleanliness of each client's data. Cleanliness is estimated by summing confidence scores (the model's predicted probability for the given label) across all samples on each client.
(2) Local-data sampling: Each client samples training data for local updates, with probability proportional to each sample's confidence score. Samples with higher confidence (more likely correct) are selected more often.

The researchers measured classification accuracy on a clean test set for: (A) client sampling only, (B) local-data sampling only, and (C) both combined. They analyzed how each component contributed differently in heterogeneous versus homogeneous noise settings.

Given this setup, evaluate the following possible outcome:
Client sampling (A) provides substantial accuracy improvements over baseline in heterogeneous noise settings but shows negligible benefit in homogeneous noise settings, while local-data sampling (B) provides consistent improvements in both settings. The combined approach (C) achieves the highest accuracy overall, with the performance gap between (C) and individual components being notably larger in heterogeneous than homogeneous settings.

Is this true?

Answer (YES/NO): NO